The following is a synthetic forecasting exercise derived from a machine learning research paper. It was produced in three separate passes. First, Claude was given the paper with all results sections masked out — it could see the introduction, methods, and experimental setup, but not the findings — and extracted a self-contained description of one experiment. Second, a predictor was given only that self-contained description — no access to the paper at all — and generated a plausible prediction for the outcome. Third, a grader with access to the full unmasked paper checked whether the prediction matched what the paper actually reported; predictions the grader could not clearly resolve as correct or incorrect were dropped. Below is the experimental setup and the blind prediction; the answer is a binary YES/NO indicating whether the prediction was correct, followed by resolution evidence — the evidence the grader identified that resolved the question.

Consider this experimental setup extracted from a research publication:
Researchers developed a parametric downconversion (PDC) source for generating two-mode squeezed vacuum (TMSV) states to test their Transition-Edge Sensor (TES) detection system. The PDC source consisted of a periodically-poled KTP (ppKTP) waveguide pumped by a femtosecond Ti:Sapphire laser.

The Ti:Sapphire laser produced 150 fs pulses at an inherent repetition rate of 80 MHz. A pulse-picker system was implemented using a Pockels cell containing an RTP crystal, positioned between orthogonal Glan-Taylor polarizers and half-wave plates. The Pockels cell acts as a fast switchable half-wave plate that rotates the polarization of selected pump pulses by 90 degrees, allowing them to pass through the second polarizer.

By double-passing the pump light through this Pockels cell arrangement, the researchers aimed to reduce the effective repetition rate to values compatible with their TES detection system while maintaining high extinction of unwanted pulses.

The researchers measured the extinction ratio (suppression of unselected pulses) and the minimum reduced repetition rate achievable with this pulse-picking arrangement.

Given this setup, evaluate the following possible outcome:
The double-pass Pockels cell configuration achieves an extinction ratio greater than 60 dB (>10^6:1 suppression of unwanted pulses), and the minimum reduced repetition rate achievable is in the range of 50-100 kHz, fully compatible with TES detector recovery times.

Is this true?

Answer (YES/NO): NO